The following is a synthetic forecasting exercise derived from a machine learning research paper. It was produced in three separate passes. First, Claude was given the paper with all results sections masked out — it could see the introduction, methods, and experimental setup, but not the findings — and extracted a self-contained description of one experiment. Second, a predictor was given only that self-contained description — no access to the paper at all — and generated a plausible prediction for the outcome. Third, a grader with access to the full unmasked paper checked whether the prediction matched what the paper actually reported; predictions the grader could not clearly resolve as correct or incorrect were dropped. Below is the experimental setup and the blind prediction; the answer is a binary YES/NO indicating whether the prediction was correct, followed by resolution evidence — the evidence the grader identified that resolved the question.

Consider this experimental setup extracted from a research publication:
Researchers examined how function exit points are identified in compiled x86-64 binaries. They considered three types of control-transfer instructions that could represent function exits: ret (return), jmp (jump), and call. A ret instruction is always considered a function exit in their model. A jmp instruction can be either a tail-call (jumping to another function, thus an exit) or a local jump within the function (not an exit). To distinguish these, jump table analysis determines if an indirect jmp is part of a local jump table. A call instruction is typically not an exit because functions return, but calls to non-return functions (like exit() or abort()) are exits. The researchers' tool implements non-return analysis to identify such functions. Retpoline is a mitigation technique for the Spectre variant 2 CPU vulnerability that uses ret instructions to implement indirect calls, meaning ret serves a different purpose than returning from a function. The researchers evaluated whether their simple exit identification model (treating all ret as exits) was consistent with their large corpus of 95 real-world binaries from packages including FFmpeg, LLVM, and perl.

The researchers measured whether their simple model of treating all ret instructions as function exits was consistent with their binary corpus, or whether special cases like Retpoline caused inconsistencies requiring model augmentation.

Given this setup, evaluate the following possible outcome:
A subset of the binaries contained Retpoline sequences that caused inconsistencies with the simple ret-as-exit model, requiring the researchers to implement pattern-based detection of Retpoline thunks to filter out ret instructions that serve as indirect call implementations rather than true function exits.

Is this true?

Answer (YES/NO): NO